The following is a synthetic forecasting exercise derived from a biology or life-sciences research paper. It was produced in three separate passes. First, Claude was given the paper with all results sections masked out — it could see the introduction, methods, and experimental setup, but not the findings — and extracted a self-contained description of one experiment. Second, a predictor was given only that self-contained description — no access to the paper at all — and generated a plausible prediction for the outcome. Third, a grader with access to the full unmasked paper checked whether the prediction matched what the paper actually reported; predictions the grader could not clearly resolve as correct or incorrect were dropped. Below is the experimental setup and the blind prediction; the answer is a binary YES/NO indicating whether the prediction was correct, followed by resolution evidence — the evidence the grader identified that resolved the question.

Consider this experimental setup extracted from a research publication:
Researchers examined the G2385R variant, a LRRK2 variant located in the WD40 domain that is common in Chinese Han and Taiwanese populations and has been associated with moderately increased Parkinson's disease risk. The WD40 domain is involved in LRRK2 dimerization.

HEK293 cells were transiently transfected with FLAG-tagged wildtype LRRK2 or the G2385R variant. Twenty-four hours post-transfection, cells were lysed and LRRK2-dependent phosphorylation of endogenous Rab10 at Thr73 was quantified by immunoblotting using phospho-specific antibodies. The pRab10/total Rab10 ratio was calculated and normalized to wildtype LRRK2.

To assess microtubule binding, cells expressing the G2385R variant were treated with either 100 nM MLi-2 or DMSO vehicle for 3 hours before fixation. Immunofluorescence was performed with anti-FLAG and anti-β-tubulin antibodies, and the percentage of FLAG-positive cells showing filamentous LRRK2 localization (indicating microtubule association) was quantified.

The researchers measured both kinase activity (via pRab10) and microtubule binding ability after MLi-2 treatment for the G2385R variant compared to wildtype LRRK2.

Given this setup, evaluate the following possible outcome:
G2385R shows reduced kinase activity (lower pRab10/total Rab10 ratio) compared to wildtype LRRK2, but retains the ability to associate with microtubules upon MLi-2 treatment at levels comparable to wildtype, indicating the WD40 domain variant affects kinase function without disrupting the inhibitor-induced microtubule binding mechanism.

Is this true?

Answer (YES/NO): NO